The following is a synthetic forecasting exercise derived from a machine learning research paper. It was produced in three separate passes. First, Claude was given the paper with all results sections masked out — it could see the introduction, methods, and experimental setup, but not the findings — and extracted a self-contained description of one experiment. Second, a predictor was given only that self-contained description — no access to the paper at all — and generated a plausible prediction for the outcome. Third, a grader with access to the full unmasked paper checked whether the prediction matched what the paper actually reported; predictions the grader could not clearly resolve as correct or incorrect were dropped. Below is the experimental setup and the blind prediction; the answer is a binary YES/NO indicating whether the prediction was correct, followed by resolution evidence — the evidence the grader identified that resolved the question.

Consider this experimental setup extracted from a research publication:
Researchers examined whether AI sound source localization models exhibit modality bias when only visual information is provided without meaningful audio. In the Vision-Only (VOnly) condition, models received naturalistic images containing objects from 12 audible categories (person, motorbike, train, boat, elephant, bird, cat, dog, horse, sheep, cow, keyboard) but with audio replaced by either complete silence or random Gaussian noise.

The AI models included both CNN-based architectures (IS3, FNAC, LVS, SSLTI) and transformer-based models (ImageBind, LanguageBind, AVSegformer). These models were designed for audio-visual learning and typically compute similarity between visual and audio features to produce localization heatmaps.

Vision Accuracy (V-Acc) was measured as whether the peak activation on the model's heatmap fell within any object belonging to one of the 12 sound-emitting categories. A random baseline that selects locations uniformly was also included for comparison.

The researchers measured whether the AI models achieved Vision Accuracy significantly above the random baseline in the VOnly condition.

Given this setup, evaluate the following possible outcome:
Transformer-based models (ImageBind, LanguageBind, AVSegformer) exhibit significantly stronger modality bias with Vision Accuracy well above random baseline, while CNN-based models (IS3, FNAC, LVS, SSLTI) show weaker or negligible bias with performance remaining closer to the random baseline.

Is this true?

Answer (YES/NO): NO